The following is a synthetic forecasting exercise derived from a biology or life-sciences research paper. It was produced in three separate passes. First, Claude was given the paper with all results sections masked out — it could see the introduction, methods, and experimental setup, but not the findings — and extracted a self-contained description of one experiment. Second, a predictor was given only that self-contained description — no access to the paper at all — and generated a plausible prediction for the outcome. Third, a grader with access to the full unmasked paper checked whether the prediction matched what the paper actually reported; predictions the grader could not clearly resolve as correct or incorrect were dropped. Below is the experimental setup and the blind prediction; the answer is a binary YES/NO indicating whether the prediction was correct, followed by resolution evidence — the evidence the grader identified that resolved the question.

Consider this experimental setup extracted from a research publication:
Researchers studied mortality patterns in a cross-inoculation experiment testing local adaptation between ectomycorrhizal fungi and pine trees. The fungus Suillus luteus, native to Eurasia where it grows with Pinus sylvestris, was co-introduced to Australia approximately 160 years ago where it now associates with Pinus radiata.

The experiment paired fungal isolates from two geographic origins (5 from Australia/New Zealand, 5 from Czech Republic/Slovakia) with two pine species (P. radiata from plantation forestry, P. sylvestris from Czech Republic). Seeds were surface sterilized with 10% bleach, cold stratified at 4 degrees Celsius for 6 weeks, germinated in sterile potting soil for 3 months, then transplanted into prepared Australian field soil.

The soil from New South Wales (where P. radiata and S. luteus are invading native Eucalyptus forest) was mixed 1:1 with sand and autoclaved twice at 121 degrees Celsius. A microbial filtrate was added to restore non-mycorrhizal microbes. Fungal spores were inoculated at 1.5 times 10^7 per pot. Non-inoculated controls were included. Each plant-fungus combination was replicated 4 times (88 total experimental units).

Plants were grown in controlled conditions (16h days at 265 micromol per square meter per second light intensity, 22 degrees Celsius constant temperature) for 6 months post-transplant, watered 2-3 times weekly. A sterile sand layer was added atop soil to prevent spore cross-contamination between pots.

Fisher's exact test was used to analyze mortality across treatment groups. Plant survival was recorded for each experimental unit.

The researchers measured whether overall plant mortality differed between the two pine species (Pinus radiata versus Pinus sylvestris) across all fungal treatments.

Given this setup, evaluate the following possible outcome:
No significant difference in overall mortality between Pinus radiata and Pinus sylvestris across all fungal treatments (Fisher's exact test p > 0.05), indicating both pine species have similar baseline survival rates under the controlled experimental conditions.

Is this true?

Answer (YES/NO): NO